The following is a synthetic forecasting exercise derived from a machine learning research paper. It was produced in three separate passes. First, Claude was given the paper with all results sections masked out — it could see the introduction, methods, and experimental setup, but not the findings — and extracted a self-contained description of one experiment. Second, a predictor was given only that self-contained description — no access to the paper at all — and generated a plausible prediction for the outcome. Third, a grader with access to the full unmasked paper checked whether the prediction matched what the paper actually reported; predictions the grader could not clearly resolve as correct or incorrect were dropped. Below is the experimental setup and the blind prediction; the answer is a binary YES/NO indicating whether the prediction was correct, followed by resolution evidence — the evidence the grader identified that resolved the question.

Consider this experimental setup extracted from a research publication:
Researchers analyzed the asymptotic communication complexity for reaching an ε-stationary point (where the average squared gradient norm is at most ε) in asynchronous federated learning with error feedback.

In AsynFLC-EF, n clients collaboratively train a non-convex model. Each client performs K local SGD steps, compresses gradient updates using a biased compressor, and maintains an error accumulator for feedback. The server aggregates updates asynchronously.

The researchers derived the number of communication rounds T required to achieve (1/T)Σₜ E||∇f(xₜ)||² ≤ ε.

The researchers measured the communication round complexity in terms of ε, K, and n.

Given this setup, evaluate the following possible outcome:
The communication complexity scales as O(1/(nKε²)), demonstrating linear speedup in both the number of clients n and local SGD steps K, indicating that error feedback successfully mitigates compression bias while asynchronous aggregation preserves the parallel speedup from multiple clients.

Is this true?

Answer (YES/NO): YES